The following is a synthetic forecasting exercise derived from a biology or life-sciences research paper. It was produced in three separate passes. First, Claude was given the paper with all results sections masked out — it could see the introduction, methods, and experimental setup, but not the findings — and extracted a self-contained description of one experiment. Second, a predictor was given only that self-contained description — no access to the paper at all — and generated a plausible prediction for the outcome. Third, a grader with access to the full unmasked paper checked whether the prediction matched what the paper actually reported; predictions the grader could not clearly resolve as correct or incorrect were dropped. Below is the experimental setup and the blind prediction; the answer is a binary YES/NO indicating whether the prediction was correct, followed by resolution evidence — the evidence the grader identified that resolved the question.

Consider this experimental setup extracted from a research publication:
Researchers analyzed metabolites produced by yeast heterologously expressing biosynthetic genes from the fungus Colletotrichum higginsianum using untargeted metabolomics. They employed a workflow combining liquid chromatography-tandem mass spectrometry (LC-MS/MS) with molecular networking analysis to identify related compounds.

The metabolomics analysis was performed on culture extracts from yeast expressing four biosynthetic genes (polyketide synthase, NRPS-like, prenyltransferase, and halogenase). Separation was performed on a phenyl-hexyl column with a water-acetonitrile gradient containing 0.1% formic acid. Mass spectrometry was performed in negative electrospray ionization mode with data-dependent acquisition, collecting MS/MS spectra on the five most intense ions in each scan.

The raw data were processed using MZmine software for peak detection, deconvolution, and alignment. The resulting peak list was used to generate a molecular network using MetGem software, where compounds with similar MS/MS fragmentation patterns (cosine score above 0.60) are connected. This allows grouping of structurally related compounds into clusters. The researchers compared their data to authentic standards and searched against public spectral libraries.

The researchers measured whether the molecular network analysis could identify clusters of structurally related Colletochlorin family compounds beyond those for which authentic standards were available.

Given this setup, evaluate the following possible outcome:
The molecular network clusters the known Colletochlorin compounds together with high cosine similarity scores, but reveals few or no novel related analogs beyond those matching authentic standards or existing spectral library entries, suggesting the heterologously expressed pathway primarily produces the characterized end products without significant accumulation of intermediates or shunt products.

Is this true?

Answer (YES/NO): NO